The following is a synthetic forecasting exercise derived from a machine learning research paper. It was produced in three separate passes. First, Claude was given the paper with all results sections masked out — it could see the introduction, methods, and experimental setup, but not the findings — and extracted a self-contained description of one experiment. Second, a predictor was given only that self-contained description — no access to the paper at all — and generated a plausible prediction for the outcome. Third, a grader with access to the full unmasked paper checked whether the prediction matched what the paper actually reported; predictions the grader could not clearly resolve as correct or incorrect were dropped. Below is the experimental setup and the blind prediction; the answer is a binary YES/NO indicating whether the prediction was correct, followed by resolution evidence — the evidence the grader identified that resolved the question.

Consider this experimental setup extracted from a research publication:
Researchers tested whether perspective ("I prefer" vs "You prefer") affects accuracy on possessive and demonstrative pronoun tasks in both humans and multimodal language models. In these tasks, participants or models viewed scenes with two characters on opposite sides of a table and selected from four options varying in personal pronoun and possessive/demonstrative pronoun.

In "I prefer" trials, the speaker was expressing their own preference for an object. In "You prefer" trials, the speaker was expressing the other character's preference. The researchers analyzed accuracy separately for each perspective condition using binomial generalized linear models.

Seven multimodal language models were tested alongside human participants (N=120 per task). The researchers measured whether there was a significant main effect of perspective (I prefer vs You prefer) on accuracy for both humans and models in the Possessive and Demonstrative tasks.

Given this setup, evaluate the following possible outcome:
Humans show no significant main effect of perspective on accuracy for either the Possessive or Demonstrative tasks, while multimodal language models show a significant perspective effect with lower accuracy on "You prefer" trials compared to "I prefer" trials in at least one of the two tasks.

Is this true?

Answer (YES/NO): NO